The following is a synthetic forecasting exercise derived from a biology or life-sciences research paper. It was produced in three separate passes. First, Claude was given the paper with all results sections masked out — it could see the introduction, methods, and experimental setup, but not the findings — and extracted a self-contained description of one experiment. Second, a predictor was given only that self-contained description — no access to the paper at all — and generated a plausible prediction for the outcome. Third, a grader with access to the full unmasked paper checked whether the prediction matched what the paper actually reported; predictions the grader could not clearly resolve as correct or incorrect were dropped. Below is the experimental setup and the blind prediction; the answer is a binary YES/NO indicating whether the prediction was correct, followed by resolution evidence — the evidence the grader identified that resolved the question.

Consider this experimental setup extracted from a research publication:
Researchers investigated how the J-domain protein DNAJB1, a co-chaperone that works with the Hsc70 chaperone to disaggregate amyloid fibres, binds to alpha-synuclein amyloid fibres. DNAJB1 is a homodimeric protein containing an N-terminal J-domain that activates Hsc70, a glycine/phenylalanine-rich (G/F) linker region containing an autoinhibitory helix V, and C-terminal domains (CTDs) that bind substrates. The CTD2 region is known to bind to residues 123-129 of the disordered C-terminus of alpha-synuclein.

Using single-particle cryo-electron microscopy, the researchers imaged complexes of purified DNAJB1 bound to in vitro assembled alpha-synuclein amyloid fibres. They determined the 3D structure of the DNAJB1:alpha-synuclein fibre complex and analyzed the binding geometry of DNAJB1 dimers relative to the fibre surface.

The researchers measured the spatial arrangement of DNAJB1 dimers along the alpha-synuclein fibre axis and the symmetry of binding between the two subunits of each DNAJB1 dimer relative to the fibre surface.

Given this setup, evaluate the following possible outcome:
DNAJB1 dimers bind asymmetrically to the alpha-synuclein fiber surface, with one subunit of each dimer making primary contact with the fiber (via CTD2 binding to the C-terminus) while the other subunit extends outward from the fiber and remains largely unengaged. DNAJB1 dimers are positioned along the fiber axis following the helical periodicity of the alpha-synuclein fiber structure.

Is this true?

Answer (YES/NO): YES